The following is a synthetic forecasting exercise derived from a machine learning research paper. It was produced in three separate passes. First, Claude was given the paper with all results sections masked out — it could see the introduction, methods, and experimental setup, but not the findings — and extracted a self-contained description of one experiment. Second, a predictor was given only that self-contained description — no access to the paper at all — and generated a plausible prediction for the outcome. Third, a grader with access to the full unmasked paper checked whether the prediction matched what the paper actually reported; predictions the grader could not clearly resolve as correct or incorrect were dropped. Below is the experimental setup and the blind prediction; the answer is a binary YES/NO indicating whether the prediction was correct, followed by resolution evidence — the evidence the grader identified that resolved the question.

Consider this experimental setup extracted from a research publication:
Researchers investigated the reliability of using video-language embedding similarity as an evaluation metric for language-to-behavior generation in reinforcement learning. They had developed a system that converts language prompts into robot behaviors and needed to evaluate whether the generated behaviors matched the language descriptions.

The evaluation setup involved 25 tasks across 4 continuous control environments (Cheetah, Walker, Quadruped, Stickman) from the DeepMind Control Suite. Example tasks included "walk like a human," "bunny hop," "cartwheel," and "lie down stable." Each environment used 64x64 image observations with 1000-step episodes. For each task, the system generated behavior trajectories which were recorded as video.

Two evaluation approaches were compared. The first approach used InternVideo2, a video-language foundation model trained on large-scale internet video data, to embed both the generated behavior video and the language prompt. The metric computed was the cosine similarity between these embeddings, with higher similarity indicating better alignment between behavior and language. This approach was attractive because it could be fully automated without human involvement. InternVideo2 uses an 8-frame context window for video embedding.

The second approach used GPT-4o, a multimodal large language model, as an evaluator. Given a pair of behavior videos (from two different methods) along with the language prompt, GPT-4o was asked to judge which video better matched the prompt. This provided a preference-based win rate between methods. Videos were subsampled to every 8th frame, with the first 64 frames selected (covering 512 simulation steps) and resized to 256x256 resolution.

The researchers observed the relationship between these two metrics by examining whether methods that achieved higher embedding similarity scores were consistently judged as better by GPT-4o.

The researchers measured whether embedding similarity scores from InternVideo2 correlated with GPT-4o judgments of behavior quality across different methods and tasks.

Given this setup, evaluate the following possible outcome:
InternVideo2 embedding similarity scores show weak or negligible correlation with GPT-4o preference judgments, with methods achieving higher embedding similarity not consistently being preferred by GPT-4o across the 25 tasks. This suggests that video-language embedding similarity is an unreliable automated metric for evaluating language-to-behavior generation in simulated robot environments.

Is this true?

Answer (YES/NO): YES